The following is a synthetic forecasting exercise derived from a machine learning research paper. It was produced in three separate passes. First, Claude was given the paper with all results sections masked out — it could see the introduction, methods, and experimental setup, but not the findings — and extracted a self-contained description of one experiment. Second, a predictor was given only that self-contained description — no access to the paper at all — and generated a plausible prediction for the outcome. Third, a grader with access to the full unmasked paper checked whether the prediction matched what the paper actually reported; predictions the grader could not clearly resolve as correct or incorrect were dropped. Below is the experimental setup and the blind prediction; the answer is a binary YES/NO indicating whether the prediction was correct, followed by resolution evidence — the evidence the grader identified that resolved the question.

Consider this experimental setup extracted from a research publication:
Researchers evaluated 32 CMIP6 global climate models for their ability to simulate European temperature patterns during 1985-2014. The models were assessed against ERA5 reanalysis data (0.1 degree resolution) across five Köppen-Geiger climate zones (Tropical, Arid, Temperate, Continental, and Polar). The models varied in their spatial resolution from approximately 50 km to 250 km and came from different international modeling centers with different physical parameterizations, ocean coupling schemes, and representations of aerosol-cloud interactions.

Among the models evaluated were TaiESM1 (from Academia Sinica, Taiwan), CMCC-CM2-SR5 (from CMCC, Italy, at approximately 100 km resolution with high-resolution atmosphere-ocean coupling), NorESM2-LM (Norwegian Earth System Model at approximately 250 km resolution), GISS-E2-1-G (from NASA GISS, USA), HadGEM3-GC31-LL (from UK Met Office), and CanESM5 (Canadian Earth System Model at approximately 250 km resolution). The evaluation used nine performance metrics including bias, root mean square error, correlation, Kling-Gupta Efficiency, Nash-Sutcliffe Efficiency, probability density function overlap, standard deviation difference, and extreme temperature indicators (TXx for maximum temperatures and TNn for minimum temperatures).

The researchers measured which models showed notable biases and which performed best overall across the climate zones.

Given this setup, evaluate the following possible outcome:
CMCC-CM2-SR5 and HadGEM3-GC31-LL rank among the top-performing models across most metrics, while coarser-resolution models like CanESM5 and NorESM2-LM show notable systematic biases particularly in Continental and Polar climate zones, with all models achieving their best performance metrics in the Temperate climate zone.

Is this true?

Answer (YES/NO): NO